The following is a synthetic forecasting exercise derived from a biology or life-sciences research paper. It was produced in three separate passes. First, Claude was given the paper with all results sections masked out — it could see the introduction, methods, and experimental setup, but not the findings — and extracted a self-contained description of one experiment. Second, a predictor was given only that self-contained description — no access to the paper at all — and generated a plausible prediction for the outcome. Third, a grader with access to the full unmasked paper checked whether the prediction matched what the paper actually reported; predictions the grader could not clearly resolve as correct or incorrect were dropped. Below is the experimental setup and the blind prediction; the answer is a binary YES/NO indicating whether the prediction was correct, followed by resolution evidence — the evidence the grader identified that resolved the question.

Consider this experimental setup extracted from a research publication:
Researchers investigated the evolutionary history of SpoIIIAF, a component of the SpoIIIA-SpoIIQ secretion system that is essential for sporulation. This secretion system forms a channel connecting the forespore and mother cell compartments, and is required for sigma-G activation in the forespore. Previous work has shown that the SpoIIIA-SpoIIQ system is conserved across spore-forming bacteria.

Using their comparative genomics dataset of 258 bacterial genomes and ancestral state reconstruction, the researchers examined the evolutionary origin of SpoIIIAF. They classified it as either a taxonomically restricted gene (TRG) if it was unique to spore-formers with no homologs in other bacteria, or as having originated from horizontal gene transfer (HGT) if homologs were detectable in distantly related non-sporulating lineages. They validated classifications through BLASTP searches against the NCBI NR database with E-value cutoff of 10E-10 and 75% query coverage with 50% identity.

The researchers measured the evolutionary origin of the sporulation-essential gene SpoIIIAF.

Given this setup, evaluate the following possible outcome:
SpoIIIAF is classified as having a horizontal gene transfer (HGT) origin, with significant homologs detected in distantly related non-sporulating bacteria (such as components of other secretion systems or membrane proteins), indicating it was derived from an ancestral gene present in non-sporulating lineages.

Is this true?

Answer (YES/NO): NO